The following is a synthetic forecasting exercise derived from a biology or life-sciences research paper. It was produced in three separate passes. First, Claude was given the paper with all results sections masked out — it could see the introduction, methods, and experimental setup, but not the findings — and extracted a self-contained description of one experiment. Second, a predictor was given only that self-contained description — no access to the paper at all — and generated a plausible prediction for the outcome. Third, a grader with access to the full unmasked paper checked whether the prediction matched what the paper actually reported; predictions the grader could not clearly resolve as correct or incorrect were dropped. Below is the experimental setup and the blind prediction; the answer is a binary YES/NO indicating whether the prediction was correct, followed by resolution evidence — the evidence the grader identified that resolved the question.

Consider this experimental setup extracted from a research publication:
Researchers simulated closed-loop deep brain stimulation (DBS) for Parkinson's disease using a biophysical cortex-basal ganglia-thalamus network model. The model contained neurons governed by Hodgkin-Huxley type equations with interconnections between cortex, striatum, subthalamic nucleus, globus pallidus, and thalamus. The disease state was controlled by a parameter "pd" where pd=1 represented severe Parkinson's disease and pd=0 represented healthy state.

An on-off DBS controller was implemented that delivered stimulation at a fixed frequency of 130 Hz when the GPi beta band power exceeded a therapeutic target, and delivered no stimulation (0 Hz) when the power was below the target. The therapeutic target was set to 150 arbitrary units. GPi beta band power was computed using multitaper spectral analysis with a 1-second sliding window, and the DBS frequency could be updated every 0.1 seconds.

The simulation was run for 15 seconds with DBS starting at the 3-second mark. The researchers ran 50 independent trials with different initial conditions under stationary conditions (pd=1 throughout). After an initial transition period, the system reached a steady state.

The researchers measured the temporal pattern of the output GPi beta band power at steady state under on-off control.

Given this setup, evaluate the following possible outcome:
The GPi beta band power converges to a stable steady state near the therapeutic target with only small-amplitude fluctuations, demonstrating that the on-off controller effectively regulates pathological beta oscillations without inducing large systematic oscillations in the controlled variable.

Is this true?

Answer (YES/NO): NO